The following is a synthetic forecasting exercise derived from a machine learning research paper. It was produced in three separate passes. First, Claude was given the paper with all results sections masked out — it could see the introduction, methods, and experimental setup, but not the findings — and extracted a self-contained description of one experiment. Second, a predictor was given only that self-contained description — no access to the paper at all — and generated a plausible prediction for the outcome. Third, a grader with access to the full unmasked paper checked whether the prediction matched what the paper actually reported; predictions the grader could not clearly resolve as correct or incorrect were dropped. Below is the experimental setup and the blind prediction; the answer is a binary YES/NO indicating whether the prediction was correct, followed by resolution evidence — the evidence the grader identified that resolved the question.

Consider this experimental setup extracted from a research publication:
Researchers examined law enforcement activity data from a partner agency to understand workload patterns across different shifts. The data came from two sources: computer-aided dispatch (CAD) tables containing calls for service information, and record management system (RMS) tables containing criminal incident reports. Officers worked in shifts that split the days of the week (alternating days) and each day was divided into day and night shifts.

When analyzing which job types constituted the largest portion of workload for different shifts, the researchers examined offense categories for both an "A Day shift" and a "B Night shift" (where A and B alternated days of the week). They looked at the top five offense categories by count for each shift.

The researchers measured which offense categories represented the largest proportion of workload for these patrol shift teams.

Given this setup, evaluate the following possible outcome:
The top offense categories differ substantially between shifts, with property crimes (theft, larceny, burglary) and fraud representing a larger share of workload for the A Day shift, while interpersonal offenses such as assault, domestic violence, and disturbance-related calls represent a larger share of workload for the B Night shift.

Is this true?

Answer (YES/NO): NO